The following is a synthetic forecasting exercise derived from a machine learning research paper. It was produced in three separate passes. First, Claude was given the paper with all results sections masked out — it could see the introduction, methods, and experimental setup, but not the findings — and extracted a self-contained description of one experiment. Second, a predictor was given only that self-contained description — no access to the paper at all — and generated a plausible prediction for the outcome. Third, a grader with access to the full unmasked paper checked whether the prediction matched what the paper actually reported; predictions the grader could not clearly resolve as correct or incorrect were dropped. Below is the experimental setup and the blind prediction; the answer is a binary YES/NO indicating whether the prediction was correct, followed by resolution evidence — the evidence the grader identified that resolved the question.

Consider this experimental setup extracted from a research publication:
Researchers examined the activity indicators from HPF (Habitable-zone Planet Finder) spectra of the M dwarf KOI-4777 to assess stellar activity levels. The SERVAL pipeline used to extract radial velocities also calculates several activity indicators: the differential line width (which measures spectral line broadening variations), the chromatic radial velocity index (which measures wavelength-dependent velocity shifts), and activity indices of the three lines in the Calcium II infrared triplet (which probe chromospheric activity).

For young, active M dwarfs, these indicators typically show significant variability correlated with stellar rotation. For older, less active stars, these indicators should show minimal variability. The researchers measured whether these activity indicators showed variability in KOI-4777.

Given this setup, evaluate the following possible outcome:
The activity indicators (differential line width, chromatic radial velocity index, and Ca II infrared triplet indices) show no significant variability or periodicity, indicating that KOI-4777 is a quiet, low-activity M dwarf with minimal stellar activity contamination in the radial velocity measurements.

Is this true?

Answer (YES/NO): YES